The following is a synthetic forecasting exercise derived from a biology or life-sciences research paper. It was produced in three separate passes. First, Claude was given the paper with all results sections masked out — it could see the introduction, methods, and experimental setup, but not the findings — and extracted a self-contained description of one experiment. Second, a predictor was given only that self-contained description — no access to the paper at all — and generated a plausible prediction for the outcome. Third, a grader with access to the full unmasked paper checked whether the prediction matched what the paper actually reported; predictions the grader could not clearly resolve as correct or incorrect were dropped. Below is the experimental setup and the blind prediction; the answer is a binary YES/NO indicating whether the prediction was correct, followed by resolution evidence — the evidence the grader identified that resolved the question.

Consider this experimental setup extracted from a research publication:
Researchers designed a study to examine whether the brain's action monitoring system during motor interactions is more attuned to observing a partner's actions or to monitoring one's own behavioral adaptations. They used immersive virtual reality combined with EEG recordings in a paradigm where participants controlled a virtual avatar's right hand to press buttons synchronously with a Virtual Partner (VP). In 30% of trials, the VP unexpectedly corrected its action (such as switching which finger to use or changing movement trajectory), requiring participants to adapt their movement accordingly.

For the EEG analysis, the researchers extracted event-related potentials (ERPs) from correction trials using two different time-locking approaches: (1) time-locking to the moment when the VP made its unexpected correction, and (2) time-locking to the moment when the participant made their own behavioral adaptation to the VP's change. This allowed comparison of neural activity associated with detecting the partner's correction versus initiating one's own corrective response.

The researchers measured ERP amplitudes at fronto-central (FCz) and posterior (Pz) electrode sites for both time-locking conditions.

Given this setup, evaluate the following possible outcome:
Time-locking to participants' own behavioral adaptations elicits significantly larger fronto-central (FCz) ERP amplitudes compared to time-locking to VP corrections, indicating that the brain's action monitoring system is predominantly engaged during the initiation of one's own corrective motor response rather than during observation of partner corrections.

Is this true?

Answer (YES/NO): NO